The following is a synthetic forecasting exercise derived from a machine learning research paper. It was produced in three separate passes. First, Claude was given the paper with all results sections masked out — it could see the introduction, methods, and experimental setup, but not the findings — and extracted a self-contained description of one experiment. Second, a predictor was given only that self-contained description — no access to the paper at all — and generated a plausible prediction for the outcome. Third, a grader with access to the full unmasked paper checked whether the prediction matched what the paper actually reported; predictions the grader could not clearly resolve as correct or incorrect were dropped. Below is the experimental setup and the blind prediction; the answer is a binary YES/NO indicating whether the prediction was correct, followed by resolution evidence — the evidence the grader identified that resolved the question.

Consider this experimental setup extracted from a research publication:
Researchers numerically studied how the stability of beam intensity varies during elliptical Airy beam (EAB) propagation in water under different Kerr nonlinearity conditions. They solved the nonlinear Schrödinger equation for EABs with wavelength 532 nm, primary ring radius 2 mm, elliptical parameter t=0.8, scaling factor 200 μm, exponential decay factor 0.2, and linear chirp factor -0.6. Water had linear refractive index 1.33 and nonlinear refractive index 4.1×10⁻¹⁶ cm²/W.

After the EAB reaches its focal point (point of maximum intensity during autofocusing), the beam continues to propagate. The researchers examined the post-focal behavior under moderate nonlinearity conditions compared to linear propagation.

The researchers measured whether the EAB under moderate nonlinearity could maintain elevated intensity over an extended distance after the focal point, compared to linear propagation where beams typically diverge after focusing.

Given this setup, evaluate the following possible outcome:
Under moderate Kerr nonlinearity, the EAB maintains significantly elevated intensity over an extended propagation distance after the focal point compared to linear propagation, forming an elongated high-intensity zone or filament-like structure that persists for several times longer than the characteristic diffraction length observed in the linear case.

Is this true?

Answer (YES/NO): YES